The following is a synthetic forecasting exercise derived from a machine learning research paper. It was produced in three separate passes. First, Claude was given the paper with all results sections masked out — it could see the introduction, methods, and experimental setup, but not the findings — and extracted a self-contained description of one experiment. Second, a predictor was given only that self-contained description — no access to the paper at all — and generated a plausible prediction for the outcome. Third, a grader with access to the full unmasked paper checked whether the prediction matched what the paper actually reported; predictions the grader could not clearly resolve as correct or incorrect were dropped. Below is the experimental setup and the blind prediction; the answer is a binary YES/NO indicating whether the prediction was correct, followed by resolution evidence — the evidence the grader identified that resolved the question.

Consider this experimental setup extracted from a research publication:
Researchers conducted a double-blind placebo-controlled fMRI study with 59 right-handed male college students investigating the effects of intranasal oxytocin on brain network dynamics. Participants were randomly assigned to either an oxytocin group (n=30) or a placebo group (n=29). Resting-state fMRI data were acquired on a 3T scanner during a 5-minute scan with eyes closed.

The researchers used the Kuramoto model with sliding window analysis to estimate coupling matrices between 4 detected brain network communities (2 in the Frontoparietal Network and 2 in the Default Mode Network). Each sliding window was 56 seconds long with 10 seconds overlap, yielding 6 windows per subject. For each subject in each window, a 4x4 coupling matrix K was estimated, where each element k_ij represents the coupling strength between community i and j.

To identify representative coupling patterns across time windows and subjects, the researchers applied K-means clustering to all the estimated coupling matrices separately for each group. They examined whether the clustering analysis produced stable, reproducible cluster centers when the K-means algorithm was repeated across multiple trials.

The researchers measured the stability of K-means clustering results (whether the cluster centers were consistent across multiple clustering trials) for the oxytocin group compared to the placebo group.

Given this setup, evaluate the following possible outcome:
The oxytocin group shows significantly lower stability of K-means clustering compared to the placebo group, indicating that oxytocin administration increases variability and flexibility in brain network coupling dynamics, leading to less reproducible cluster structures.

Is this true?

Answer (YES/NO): YES